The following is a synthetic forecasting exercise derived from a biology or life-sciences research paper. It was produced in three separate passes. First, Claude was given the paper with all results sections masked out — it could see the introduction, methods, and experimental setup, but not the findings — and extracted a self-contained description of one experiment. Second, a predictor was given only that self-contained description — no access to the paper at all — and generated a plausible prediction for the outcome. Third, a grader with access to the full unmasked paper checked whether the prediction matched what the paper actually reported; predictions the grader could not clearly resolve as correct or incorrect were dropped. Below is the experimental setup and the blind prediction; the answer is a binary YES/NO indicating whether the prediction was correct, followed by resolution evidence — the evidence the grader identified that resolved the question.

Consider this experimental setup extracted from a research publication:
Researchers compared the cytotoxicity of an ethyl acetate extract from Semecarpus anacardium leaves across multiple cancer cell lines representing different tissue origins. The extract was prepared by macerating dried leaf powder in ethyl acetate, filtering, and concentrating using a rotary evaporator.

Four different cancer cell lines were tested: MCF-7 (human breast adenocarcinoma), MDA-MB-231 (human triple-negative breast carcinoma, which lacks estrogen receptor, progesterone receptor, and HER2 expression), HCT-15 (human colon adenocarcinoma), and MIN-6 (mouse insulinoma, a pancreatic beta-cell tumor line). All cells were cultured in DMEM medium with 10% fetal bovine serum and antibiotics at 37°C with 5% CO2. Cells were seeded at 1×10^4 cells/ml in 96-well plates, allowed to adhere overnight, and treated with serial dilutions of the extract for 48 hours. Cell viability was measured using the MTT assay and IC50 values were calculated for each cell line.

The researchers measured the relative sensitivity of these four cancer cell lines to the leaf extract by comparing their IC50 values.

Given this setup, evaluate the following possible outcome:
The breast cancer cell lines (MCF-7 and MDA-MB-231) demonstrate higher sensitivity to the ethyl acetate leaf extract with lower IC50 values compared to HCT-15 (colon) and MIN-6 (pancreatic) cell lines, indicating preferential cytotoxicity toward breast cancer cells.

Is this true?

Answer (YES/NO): NO